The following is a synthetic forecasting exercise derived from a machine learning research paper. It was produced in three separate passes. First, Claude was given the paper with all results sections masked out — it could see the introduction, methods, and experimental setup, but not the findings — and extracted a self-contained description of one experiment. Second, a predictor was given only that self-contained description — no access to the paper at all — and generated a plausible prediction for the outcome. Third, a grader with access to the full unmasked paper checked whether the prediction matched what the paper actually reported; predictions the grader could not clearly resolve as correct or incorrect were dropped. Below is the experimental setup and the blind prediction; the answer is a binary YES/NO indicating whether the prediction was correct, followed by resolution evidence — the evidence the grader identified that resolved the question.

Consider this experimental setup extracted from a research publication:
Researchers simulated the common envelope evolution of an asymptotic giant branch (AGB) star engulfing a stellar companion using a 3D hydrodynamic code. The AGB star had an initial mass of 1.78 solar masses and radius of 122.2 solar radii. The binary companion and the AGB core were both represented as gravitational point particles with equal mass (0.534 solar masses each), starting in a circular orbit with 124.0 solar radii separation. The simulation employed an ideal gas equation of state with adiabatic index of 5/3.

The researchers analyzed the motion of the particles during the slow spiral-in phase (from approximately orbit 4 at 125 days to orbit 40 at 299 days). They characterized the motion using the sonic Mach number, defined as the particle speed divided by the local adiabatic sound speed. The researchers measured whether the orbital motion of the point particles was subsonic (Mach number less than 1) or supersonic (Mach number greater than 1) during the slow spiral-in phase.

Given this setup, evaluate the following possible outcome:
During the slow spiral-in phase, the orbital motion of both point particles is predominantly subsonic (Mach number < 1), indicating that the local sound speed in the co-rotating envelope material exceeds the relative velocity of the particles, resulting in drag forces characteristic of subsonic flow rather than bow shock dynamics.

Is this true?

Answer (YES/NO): YES